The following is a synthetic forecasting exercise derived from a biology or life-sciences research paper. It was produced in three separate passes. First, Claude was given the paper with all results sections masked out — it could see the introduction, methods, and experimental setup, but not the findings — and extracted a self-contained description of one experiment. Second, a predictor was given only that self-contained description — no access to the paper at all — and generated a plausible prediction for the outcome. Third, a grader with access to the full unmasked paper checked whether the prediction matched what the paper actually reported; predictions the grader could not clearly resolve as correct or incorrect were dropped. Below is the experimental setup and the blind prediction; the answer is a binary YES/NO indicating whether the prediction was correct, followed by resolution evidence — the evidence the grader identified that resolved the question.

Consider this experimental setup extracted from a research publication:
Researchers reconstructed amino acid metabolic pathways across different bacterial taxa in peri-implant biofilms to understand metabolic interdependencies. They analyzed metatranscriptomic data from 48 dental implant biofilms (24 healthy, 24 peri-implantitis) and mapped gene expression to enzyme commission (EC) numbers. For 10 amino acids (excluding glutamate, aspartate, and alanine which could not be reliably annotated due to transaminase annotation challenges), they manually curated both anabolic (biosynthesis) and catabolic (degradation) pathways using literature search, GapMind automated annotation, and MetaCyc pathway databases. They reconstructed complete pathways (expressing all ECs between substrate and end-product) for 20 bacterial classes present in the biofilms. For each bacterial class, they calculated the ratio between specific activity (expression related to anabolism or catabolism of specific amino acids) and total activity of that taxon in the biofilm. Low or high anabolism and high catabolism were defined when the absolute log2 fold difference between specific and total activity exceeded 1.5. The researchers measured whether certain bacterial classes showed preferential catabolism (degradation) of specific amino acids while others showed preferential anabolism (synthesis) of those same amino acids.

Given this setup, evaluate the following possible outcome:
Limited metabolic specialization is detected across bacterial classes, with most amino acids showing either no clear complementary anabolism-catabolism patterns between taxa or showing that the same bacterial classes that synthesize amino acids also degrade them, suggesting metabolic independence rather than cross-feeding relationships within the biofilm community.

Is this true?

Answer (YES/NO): NO